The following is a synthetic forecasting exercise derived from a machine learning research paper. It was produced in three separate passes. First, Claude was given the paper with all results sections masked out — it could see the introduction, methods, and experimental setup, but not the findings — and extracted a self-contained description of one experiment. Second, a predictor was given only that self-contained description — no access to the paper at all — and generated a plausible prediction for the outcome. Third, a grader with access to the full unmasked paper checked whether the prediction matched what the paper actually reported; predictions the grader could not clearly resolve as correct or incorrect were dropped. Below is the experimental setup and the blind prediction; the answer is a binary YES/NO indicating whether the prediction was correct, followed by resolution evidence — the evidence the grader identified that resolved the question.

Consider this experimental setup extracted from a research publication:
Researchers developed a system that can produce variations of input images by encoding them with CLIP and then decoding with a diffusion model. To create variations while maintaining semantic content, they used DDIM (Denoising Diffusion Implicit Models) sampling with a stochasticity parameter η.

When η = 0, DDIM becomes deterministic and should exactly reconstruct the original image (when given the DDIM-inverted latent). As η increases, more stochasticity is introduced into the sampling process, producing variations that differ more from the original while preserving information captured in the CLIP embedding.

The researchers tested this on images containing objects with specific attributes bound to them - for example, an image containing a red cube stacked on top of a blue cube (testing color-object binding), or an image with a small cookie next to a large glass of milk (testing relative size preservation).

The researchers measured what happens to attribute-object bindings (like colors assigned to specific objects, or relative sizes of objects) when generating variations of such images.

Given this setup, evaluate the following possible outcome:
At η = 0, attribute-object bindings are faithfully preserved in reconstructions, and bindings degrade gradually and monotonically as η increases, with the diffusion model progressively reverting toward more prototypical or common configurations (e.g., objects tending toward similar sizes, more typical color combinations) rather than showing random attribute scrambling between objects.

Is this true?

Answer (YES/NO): NO